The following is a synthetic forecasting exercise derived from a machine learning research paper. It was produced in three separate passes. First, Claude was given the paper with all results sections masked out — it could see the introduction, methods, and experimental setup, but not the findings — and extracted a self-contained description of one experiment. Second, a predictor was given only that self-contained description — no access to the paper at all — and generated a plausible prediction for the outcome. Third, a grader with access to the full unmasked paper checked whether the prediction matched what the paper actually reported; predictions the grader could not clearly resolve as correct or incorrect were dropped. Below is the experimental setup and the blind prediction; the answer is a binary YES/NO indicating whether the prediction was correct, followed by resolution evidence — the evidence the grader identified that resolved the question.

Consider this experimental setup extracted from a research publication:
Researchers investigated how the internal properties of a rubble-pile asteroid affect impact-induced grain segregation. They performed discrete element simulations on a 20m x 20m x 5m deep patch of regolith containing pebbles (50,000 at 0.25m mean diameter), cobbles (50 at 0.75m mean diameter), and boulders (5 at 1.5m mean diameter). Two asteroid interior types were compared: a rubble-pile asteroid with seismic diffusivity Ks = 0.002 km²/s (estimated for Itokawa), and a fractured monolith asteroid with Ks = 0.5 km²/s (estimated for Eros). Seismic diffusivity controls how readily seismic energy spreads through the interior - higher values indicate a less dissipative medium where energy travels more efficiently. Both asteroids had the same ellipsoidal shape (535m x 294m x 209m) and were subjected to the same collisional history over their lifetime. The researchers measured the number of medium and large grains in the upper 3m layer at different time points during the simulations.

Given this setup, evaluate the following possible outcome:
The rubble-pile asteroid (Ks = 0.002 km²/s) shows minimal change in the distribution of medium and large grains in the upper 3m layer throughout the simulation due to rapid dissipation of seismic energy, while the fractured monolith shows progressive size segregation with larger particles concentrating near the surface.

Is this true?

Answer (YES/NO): NO